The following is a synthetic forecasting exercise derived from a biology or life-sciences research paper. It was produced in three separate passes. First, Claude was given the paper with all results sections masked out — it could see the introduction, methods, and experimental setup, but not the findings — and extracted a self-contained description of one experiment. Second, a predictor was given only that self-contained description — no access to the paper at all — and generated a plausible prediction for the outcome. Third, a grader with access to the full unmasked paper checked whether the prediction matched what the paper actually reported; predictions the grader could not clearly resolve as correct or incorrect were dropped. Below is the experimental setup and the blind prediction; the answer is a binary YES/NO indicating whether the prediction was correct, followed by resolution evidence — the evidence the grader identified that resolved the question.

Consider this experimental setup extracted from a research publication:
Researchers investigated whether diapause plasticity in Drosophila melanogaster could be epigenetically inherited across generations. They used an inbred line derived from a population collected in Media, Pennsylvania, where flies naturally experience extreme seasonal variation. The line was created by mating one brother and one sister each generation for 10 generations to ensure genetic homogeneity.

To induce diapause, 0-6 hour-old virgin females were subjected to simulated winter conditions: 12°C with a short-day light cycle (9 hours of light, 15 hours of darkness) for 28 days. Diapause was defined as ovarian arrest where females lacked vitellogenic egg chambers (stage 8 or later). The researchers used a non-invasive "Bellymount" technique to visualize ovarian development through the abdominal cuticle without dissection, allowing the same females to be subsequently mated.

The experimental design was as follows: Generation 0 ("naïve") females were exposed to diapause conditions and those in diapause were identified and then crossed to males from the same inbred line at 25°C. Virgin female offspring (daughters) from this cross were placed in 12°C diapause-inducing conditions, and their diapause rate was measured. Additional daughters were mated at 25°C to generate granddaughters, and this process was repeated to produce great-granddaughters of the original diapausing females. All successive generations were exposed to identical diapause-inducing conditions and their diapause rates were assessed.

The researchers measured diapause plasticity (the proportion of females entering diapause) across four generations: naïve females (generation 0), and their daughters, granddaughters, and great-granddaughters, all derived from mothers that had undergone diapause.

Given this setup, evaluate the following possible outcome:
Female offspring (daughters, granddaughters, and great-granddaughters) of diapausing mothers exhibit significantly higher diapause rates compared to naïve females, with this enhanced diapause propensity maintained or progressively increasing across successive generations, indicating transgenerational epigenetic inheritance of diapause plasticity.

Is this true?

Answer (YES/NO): NO